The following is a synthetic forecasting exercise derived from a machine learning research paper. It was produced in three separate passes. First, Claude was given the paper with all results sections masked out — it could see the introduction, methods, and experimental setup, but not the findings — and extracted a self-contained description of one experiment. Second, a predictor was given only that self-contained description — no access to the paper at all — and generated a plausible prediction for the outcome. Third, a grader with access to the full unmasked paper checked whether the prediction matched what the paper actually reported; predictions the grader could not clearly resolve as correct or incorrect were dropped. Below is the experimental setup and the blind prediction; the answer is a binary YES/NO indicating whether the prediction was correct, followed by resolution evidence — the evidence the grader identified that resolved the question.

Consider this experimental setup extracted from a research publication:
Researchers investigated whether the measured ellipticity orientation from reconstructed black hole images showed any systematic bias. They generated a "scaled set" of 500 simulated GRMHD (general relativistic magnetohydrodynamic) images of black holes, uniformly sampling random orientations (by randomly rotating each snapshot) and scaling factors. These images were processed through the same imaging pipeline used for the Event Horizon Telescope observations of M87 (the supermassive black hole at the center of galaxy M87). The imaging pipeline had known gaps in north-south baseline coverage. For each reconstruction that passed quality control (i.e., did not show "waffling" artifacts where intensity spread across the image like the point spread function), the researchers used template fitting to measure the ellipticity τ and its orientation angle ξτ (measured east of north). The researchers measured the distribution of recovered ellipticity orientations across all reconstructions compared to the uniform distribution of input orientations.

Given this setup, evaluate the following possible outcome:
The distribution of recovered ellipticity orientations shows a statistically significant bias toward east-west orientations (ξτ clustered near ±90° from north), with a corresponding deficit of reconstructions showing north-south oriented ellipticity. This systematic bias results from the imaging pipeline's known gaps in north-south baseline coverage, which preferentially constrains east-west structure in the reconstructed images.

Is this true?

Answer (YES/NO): NO